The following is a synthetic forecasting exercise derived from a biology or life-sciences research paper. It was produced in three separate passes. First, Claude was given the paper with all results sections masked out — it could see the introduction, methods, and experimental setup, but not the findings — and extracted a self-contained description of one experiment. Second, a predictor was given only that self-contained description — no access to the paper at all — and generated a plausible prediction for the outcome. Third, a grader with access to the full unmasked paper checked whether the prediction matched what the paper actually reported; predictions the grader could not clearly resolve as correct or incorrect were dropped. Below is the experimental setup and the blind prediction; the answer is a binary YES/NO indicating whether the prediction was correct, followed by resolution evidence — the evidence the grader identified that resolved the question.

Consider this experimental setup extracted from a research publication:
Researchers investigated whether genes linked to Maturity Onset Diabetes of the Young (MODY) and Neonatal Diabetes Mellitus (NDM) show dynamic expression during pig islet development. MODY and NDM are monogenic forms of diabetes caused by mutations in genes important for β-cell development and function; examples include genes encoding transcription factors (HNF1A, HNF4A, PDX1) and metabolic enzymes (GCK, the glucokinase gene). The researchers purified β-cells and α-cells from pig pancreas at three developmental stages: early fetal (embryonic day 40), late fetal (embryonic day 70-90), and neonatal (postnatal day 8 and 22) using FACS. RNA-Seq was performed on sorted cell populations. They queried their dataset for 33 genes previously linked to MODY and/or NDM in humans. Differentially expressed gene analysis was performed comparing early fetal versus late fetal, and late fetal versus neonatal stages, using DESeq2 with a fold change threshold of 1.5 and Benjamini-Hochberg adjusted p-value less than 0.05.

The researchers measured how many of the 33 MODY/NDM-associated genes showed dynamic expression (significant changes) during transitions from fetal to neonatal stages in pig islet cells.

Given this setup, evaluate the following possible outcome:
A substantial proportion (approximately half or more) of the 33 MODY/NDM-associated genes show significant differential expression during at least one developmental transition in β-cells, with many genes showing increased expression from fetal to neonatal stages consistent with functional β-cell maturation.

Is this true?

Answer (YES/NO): NO